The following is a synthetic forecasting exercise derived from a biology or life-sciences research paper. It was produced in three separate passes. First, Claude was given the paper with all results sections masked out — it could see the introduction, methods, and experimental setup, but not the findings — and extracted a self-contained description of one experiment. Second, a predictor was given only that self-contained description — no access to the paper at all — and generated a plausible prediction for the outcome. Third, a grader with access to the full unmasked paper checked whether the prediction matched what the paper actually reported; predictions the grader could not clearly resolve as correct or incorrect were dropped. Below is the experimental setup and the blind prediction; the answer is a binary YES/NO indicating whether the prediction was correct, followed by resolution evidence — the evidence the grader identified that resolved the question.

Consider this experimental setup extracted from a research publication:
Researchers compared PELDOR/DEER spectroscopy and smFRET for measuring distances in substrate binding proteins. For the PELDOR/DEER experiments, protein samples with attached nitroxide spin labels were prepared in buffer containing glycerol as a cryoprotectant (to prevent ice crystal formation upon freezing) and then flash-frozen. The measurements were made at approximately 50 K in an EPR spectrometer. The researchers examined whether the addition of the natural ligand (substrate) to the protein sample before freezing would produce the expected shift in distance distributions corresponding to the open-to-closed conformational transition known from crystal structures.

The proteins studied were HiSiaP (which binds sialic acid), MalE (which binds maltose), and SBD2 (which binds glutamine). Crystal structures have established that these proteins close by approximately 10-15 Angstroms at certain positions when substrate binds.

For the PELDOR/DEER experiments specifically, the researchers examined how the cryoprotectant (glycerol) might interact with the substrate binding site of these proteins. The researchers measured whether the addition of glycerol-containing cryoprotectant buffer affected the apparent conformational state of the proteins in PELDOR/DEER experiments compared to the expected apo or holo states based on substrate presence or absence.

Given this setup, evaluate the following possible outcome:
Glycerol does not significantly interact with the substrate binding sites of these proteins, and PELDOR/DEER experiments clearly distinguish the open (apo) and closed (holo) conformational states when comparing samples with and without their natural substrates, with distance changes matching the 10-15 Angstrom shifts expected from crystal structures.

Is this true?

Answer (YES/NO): NO